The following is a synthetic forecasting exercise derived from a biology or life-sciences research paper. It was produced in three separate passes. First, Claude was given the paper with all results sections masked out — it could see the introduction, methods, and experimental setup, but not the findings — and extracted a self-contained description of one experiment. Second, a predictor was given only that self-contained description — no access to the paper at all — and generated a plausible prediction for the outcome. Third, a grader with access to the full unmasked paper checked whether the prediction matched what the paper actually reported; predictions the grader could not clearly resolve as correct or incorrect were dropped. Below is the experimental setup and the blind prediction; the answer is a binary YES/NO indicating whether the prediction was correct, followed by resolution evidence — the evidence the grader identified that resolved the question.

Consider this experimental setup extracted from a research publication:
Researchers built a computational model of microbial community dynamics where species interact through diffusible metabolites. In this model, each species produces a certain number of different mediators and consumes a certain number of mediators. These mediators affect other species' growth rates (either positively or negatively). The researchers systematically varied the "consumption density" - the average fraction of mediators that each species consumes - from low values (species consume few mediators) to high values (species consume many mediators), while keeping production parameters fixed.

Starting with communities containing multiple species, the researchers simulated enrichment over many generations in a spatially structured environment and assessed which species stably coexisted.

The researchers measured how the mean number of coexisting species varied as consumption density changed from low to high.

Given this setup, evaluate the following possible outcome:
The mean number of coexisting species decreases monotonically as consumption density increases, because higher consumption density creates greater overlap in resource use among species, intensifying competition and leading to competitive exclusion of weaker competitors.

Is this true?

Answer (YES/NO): NO